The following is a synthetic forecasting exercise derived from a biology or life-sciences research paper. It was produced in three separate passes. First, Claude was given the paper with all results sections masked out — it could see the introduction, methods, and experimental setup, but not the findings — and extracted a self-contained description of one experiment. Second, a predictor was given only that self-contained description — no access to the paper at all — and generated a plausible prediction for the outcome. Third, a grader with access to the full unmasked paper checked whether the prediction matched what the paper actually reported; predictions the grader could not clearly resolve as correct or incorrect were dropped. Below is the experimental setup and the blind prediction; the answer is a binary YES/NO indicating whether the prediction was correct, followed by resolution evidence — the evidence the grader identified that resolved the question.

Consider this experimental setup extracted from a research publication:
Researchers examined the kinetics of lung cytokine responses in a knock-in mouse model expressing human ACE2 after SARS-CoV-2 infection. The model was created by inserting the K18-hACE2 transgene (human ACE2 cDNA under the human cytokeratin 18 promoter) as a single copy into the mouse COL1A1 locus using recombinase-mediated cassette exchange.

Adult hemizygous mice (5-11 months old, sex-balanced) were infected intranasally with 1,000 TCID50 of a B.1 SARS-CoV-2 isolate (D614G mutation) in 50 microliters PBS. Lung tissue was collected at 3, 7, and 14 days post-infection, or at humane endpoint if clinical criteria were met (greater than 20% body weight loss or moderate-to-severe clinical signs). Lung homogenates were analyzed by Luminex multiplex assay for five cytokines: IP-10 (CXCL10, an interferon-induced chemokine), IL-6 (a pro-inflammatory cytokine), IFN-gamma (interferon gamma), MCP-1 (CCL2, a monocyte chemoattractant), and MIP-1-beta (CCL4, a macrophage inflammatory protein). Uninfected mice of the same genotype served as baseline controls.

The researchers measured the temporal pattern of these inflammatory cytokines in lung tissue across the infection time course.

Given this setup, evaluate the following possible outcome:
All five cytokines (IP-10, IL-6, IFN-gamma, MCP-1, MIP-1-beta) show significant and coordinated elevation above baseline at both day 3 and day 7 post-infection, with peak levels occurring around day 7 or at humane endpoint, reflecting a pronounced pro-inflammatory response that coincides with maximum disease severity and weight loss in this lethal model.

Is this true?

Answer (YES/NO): NO